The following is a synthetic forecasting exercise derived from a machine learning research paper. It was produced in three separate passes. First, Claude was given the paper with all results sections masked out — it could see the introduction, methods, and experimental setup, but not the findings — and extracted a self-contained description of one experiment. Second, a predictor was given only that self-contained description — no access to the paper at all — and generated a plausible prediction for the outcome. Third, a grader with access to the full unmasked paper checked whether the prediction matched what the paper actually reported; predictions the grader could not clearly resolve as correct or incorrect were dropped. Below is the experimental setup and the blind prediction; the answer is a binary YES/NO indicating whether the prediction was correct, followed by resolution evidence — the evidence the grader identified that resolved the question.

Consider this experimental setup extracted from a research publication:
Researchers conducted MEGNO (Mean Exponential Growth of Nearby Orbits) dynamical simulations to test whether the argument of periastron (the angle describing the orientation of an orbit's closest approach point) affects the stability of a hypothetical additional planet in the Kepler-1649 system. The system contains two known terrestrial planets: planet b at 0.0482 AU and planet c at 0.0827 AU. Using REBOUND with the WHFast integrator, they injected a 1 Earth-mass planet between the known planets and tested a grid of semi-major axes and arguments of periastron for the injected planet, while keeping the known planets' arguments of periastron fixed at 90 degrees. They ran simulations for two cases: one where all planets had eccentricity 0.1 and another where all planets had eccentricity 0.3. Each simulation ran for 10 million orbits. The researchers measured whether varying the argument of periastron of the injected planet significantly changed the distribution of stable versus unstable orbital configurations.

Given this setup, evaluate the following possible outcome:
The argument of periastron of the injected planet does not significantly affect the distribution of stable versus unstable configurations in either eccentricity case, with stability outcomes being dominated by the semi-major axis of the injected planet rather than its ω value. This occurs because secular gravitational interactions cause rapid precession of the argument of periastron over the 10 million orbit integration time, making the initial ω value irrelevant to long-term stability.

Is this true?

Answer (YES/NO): NO